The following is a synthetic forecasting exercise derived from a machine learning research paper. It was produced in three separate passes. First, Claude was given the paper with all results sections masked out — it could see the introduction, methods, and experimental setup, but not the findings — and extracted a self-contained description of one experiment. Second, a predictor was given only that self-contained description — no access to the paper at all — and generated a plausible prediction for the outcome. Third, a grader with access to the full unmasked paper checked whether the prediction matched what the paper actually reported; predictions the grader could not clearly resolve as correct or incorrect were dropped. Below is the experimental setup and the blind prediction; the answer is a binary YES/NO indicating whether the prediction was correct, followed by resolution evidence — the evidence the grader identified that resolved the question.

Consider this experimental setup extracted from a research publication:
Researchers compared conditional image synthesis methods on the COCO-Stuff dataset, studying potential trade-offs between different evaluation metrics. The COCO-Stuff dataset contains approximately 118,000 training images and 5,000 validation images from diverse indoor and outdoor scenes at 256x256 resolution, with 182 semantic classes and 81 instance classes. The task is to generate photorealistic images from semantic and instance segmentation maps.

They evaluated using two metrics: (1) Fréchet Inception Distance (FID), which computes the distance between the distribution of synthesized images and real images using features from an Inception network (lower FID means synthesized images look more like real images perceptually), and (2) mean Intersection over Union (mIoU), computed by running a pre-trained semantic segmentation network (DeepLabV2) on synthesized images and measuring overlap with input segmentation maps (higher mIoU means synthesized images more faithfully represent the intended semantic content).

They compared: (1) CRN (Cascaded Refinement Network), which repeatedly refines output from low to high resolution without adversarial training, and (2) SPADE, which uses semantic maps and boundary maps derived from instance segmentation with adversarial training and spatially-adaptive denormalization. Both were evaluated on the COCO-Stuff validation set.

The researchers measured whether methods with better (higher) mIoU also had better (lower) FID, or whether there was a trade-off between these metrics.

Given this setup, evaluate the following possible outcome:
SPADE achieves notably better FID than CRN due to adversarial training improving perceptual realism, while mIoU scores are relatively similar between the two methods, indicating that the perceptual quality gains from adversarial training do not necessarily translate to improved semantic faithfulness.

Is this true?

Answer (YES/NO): NO